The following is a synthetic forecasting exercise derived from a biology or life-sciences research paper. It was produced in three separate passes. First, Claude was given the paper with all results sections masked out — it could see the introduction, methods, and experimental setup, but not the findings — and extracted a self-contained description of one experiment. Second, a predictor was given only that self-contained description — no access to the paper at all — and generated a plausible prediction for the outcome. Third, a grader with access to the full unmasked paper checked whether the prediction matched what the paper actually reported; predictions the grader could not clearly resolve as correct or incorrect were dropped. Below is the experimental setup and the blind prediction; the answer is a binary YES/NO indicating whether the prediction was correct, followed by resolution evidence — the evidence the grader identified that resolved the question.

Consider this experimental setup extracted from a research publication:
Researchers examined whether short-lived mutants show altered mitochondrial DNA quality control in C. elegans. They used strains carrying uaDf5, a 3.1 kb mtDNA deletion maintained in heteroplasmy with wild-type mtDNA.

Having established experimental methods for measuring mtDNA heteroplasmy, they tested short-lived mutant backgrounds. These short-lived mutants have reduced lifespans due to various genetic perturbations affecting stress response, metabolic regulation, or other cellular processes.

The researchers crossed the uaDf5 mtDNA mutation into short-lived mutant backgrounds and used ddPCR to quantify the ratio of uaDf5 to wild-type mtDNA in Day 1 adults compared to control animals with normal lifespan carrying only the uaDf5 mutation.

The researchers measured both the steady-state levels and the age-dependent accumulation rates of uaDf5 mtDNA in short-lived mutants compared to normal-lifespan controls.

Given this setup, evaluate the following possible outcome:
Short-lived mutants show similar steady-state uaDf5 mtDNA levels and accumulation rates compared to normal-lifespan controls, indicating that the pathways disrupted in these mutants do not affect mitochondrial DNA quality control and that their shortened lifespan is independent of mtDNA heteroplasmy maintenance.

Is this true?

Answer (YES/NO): NO